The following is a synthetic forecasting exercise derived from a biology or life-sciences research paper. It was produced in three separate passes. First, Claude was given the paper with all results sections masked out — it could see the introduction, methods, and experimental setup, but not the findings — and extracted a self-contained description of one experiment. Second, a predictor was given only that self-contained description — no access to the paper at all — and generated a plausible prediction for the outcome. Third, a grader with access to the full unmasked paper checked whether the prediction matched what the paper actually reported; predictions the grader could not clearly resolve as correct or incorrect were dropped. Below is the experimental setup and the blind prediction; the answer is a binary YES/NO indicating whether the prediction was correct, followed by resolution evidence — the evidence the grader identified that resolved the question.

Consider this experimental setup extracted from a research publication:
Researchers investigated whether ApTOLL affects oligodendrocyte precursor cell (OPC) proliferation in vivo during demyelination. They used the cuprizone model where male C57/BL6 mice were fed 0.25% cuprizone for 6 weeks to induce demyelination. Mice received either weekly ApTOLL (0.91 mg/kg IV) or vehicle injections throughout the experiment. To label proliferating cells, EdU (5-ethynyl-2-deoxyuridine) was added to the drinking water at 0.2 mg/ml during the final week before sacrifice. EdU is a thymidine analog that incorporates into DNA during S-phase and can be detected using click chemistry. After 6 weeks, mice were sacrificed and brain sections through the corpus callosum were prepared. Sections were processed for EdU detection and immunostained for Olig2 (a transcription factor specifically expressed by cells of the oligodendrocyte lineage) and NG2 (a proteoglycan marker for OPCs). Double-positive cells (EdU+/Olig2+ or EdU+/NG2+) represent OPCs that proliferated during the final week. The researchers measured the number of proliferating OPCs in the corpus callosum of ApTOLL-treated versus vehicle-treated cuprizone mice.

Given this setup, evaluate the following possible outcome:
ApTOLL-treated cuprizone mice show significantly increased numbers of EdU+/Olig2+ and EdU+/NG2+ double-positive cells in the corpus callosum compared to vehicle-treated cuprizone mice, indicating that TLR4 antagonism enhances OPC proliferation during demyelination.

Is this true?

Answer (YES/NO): YES